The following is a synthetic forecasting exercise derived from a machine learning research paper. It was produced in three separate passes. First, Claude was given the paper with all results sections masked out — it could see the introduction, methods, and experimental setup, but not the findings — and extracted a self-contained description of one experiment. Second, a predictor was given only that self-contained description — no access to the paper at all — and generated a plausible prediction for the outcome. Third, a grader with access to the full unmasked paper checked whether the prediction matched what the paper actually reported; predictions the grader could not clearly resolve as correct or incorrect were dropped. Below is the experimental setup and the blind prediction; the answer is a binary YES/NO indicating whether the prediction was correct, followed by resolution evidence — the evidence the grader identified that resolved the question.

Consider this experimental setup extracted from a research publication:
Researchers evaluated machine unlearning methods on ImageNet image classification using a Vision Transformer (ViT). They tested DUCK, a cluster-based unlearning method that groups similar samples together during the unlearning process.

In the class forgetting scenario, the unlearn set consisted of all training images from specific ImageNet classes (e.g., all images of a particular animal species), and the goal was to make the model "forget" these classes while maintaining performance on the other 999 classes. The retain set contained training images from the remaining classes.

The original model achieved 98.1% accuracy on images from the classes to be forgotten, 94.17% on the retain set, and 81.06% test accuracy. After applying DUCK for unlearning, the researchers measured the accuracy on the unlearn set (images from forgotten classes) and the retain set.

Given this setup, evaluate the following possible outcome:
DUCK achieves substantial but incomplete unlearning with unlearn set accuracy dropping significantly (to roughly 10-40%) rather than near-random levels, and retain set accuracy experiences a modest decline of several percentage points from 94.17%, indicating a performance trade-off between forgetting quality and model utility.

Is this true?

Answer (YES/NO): NO